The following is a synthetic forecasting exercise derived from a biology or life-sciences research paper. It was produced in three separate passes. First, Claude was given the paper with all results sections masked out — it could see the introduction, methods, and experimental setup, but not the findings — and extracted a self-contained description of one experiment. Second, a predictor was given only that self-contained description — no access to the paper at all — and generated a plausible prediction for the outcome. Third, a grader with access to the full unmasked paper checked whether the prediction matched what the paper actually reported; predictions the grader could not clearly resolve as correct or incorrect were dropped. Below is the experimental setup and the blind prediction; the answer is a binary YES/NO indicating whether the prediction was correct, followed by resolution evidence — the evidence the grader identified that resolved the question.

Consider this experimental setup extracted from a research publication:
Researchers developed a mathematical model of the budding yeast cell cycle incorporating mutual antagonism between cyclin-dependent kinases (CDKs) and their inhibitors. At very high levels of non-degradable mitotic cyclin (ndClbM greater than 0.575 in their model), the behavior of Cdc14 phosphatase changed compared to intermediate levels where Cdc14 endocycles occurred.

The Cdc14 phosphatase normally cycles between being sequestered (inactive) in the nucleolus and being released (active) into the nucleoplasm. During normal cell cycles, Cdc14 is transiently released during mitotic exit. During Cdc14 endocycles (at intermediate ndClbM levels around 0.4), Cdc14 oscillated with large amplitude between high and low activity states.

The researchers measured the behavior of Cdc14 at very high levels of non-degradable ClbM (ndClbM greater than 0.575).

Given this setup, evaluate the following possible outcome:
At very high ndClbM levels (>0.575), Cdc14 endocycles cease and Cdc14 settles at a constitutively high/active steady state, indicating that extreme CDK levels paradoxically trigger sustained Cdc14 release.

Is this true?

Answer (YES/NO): NO